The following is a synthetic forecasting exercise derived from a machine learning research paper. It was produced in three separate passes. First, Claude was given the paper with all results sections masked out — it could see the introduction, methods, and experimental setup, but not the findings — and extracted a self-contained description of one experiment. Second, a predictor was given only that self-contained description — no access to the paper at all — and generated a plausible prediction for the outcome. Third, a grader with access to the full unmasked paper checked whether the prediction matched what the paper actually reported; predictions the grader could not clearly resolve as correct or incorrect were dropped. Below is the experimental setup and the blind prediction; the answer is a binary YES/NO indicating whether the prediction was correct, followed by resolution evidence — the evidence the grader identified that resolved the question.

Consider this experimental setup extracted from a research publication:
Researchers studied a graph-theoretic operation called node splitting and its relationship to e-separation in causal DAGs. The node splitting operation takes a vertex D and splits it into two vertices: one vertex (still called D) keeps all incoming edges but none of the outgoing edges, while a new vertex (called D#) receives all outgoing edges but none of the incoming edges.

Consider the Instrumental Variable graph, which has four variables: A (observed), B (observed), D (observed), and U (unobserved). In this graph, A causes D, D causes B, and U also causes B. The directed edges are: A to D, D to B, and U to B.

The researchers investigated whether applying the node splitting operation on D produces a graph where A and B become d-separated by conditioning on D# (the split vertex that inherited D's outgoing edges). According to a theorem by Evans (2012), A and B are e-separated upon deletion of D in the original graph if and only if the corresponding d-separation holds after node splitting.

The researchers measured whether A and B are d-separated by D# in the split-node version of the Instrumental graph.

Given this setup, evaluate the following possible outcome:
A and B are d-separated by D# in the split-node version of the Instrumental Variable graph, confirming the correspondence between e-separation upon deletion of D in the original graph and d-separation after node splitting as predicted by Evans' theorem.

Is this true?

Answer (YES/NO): YES